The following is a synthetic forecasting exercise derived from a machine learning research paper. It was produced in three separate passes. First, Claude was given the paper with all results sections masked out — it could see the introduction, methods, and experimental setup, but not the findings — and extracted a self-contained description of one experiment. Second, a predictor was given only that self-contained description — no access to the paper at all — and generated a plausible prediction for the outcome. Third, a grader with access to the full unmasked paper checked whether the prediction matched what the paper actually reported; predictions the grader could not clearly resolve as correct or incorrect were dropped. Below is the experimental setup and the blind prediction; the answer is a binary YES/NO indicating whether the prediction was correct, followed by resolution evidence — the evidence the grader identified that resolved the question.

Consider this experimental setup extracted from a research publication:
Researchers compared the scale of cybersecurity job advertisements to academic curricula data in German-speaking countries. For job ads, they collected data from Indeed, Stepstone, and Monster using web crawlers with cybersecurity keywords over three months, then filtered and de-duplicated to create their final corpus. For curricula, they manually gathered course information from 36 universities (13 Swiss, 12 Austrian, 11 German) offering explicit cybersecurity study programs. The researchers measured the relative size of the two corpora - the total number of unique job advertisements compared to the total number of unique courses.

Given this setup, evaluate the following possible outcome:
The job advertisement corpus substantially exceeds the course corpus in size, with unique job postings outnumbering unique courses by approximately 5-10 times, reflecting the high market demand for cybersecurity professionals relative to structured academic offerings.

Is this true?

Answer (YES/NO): NO